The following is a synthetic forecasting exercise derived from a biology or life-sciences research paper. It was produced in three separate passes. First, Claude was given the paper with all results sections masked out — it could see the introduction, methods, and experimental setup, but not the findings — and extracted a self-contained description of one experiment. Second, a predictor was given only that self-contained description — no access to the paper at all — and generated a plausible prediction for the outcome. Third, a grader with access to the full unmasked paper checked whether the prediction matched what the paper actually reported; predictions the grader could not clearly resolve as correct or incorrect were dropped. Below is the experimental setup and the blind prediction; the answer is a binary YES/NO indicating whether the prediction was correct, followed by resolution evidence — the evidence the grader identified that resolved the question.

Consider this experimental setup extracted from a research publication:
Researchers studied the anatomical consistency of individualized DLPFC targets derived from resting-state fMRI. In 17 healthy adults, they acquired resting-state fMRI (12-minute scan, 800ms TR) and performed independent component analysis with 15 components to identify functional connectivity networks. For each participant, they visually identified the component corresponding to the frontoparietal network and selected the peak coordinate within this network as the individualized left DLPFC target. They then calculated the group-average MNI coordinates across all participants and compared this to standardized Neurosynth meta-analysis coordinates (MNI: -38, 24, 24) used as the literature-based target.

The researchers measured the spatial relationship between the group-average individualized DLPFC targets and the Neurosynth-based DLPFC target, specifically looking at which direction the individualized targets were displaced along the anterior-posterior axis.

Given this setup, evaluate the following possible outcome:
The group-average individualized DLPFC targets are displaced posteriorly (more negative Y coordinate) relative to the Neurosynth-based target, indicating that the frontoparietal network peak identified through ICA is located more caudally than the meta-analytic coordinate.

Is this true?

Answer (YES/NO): NO